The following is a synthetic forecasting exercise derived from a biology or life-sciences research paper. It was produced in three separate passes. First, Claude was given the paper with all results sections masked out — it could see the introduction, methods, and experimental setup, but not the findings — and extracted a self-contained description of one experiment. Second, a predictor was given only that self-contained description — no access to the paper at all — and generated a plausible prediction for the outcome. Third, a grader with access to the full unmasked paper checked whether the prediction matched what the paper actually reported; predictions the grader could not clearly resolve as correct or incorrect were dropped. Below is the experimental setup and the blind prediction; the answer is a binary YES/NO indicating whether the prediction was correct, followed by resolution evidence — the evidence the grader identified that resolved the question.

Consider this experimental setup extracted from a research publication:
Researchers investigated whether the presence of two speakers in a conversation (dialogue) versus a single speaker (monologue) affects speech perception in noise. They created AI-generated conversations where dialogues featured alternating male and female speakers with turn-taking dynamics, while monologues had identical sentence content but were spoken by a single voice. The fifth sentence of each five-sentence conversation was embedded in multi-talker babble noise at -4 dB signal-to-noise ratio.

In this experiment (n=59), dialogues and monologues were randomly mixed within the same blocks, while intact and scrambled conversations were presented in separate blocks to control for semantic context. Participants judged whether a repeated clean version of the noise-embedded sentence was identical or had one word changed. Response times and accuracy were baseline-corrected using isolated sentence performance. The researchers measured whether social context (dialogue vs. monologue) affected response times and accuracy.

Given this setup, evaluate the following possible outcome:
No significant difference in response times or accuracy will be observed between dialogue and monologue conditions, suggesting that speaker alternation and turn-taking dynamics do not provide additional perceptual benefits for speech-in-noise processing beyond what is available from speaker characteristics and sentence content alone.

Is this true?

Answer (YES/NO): YES